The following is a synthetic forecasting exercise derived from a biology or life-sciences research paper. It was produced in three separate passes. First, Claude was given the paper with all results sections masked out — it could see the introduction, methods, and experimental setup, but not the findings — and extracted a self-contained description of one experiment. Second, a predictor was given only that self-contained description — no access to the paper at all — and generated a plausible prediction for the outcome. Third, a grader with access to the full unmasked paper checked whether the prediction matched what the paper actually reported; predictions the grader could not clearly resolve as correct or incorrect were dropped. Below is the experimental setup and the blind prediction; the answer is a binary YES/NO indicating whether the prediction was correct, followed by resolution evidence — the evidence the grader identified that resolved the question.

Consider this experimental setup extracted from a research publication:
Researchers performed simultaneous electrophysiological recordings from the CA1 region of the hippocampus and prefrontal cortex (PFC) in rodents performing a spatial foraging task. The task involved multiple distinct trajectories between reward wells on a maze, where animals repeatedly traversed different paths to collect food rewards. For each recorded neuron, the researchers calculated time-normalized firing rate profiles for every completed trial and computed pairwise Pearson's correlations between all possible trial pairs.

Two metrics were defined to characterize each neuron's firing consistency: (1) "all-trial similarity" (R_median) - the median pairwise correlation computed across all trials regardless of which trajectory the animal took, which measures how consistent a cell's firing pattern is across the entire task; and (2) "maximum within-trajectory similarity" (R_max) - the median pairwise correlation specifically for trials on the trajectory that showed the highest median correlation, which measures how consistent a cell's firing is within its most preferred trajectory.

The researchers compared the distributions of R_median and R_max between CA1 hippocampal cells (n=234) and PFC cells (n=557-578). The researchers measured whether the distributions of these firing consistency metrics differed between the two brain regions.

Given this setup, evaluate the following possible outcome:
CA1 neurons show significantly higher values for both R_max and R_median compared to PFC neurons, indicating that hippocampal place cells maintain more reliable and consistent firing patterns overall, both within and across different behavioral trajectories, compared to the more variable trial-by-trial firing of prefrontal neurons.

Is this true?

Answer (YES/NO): NO